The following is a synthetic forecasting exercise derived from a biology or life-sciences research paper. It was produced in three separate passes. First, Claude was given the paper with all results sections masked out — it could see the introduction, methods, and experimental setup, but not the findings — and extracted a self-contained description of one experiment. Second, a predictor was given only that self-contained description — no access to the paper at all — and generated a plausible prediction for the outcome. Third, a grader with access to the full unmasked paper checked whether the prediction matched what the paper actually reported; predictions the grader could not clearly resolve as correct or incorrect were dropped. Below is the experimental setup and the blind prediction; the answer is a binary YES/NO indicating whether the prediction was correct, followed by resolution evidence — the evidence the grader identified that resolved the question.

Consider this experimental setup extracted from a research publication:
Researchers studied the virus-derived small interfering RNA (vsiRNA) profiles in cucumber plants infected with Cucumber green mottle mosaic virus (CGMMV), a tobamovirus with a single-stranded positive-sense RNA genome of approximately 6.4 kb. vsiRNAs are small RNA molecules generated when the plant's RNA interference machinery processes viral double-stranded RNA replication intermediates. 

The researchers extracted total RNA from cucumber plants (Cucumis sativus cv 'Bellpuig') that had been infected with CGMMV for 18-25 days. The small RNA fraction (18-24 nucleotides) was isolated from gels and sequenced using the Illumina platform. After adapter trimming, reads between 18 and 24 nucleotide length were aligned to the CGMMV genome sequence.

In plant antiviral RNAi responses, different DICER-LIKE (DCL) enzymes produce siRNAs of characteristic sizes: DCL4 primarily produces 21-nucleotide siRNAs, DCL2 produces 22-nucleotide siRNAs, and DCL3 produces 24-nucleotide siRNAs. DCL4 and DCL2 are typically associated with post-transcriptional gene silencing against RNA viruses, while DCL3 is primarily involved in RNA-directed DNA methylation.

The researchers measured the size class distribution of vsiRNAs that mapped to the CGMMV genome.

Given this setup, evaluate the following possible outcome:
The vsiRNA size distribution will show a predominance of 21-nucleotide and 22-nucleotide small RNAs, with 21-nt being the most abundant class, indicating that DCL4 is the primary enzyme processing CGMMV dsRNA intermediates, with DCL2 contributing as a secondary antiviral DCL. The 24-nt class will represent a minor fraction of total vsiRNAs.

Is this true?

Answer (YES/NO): YES